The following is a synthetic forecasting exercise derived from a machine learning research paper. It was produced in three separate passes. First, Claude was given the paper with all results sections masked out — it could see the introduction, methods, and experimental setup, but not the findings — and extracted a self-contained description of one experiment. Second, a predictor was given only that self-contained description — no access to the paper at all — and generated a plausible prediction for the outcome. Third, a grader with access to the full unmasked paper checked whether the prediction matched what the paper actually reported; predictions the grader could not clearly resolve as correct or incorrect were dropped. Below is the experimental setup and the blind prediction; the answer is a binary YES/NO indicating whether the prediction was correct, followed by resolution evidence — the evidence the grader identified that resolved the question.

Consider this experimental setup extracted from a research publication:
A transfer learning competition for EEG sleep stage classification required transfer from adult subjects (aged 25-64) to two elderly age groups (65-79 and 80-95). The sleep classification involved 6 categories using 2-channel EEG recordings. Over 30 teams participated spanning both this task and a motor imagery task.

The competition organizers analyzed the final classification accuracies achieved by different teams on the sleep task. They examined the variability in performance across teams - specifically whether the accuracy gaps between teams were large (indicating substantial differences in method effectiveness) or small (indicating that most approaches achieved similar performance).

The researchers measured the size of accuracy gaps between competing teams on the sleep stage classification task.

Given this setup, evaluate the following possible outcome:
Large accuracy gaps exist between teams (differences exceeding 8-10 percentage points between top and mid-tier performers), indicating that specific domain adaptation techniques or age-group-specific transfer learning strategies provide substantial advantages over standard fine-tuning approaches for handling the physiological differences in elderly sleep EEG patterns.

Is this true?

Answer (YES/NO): NO